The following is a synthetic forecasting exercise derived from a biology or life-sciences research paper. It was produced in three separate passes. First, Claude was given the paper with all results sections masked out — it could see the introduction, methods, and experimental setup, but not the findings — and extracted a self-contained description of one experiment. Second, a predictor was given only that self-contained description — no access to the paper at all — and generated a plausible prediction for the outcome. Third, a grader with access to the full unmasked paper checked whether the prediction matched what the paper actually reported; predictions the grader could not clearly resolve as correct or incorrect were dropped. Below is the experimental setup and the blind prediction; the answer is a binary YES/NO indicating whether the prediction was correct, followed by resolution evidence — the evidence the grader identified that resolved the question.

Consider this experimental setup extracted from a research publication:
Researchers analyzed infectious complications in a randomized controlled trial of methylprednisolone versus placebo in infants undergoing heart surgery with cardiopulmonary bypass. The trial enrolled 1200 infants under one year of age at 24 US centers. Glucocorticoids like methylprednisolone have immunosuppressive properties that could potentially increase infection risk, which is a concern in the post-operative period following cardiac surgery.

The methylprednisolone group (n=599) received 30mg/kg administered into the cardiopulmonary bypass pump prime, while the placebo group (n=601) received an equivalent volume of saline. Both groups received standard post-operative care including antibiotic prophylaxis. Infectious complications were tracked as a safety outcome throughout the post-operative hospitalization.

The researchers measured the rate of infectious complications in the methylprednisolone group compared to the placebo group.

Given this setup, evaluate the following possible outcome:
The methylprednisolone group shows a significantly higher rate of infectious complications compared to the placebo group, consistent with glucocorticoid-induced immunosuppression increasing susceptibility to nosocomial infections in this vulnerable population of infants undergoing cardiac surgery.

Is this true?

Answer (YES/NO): NO